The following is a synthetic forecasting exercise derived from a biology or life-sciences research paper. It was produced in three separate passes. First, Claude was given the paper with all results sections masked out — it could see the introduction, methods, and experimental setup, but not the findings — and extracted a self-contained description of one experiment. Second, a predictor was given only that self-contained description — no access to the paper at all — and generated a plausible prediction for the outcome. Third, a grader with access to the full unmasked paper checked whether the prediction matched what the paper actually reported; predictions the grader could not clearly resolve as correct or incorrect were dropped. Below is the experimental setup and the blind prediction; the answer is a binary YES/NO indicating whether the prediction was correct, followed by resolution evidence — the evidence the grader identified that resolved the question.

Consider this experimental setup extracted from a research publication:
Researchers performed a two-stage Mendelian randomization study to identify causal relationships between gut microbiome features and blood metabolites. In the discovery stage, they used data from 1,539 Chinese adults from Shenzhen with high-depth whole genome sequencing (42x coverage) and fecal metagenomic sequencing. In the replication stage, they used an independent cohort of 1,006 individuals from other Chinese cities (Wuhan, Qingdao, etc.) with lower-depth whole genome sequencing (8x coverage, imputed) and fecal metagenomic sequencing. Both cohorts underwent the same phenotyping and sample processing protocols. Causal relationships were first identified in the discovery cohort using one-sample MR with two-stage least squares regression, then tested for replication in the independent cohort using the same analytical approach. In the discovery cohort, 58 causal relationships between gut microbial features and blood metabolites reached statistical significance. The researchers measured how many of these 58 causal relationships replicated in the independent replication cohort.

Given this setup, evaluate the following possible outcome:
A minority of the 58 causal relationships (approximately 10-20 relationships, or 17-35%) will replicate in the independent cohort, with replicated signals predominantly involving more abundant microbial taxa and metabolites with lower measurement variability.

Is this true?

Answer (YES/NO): NO